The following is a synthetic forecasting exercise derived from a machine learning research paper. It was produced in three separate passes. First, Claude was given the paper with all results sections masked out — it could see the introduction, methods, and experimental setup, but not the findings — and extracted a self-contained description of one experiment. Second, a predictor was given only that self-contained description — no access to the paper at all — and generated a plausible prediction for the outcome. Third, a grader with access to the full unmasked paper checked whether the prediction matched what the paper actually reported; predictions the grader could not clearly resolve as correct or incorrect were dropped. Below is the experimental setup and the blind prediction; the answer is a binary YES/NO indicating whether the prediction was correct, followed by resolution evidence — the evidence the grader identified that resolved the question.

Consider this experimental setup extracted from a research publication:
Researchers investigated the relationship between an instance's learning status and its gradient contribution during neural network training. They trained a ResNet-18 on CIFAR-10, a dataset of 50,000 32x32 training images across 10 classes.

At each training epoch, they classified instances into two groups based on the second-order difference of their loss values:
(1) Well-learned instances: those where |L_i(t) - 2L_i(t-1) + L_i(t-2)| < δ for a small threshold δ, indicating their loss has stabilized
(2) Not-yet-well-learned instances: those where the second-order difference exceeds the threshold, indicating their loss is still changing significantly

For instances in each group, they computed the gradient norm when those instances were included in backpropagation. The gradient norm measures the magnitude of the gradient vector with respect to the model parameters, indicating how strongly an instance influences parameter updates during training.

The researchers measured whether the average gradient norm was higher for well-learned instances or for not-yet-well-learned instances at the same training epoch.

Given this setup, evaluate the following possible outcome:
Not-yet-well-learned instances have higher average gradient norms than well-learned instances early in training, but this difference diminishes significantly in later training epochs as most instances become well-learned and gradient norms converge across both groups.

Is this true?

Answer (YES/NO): NO